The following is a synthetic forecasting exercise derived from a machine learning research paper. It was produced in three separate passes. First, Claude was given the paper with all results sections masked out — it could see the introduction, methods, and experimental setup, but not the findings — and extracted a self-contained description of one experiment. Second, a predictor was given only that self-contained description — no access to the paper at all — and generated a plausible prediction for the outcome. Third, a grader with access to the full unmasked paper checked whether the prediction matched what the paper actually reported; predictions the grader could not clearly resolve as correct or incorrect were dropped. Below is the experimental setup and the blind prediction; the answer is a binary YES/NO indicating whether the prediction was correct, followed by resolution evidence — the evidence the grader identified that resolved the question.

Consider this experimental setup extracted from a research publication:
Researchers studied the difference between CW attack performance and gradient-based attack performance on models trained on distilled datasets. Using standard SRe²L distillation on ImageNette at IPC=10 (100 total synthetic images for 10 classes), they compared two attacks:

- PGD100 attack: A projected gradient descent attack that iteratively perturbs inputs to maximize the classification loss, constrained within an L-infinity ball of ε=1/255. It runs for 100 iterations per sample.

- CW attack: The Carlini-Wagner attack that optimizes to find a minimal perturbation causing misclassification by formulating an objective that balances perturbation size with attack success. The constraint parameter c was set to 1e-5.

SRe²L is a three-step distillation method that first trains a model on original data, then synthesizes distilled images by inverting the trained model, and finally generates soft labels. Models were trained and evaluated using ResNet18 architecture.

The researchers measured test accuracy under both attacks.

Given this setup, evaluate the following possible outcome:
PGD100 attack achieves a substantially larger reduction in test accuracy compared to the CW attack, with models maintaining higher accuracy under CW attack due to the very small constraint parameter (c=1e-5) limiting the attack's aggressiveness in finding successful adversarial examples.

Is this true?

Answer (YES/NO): YES